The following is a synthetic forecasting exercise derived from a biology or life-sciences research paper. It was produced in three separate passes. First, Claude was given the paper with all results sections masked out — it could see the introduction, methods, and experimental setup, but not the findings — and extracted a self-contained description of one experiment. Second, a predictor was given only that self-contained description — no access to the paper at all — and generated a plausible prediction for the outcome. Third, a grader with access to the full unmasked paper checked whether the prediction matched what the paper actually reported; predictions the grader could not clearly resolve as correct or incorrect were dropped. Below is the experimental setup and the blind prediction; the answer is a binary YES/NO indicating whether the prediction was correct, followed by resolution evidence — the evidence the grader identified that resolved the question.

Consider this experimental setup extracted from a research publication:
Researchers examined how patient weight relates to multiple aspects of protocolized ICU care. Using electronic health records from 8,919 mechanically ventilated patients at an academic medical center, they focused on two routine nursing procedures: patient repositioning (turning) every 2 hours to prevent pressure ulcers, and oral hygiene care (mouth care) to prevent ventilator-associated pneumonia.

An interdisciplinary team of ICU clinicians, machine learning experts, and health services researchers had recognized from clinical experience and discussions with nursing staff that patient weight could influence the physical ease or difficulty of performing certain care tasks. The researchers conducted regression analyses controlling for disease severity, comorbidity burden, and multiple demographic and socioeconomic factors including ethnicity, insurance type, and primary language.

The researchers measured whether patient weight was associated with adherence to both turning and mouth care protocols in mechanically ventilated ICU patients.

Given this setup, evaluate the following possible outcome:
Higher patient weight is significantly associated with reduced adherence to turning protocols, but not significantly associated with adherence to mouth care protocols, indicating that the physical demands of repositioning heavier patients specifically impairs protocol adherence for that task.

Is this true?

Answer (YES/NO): NO